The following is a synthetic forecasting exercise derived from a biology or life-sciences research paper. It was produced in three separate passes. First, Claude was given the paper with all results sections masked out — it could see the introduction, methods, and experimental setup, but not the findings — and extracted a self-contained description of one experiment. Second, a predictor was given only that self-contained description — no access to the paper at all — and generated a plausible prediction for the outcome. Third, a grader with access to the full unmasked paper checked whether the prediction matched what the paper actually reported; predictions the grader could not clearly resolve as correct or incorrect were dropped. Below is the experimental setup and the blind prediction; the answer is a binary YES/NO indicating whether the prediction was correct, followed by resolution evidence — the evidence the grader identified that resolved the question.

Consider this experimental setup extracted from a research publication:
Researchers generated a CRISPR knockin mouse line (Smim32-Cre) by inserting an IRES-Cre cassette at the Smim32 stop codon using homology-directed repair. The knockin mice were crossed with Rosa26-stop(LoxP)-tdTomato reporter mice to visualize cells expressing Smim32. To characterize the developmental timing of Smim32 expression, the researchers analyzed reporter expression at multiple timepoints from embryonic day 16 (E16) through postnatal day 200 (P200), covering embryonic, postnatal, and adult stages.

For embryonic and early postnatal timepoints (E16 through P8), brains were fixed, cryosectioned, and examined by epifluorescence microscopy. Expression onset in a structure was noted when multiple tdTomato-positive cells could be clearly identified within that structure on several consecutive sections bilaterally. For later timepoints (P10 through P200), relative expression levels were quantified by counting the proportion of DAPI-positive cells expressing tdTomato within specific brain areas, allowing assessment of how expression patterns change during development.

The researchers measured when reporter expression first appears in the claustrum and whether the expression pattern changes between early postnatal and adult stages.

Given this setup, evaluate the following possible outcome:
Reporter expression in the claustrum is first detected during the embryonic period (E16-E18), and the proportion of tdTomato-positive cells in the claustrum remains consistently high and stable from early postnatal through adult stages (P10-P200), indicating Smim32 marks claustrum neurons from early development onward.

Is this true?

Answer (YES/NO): NO